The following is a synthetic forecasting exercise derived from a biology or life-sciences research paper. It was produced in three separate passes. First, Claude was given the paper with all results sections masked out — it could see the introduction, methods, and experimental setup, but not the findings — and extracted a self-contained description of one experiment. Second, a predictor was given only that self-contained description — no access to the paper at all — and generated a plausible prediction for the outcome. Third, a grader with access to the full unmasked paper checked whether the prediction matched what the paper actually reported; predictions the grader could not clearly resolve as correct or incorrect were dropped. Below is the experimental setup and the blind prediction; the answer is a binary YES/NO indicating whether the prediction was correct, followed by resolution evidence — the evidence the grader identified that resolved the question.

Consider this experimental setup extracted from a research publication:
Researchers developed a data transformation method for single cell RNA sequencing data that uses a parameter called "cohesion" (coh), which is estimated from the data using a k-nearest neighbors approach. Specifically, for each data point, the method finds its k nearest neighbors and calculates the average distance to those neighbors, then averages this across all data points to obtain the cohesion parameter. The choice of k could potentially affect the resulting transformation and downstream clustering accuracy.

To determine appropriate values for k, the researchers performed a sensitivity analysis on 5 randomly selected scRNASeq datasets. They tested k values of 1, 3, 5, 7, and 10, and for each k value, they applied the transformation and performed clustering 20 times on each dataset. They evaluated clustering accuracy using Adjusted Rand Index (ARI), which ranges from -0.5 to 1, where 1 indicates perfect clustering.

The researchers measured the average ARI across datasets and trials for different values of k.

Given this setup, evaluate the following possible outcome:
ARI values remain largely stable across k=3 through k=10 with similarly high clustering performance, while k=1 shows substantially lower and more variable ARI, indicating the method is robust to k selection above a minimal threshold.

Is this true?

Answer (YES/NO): NO